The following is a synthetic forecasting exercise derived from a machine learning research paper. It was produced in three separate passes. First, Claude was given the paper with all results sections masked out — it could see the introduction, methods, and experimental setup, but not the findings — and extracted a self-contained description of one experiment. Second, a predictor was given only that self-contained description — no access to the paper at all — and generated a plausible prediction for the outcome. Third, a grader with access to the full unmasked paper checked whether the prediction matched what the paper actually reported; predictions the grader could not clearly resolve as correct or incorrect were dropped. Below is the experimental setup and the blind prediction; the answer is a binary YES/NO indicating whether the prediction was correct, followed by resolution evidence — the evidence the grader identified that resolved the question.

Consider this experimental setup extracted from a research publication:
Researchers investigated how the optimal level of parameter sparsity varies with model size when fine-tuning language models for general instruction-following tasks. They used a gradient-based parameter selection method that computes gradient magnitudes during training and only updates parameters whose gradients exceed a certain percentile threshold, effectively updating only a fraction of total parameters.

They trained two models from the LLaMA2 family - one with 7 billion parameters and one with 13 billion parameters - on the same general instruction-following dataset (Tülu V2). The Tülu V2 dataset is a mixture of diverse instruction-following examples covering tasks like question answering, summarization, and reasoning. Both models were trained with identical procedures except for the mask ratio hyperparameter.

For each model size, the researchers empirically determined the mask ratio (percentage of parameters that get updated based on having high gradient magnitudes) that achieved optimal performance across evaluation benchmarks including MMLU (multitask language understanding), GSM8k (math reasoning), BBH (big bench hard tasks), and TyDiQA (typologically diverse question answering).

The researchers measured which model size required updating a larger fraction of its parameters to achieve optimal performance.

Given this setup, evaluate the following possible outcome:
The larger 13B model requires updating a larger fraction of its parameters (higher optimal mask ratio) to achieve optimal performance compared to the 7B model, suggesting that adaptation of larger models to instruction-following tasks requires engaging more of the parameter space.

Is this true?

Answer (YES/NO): NO